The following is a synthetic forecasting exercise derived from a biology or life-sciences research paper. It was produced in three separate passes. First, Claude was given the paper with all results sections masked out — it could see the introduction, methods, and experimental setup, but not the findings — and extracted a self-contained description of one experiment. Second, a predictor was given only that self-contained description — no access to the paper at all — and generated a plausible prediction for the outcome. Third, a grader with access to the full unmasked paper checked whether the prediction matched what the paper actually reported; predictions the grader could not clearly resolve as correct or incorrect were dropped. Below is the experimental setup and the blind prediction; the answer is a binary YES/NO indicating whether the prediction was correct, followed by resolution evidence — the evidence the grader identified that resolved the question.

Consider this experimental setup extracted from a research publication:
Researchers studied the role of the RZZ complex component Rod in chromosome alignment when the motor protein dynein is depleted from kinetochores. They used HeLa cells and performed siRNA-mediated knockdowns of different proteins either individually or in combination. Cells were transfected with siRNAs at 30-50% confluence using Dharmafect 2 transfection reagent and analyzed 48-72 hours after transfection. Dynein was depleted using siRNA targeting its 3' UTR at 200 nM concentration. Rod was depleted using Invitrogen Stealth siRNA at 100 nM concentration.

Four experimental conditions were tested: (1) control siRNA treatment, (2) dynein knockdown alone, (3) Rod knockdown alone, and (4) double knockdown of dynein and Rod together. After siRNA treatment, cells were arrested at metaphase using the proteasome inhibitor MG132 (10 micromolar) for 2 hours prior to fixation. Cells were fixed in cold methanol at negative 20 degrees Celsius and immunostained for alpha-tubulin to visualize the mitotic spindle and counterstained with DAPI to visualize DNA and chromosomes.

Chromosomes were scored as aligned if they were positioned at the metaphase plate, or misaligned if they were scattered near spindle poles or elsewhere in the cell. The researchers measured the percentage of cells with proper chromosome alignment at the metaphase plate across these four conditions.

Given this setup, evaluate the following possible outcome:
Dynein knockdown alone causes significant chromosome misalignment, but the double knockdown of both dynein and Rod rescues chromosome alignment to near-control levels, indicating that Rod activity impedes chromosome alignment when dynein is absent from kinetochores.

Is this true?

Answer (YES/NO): YES